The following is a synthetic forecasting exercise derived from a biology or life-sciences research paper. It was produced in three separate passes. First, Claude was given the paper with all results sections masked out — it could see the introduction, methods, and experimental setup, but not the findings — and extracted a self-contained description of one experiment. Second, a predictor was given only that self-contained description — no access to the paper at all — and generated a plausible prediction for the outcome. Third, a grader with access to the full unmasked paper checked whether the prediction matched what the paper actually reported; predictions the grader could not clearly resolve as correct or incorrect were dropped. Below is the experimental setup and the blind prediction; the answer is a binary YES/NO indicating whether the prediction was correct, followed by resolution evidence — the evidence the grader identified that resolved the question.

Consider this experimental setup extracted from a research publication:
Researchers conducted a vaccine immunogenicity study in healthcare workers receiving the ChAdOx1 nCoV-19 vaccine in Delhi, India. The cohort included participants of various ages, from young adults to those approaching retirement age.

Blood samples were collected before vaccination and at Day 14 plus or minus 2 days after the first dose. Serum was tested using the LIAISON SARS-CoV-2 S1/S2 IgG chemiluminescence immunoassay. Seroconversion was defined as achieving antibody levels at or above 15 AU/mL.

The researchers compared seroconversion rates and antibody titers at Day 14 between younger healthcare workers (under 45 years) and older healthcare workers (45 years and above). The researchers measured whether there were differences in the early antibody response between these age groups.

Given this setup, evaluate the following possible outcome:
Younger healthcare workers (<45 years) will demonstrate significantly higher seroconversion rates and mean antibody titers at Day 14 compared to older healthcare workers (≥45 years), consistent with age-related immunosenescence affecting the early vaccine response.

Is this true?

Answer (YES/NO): NO